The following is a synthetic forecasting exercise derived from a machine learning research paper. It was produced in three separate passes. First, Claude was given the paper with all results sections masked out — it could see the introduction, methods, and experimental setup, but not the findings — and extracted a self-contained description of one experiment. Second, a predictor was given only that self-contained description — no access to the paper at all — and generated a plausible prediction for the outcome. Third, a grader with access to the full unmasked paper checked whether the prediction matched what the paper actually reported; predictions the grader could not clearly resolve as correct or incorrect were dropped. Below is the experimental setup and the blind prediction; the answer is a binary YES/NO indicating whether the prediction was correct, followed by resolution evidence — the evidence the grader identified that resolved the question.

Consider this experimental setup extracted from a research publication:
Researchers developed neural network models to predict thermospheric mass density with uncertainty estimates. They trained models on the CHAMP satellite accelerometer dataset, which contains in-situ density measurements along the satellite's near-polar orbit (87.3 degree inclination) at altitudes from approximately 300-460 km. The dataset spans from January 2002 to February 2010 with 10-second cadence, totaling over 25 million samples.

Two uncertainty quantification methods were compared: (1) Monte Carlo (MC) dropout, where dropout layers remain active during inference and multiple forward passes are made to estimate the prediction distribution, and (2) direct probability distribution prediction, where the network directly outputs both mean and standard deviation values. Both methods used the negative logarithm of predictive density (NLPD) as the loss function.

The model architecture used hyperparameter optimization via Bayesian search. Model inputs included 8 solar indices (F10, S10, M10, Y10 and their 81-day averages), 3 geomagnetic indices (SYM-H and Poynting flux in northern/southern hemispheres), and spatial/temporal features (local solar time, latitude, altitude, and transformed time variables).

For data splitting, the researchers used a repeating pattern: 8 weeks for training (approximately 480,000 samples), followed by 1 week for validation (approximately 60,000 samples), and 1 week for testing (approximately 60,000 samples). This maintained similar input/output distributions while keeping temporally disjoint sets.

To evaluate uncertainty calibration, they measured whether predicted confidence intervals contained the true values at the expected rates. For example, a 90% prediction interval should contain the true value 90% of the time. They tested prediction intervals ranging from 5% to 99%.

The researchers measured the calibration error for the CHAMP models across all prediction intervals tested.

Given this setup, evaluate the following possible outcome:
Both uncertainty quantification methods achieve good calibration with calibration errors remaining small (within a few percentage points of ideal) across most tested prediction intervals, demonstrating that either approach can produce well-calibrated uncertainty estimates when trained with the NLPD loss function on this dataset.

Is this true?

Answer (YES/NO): YES